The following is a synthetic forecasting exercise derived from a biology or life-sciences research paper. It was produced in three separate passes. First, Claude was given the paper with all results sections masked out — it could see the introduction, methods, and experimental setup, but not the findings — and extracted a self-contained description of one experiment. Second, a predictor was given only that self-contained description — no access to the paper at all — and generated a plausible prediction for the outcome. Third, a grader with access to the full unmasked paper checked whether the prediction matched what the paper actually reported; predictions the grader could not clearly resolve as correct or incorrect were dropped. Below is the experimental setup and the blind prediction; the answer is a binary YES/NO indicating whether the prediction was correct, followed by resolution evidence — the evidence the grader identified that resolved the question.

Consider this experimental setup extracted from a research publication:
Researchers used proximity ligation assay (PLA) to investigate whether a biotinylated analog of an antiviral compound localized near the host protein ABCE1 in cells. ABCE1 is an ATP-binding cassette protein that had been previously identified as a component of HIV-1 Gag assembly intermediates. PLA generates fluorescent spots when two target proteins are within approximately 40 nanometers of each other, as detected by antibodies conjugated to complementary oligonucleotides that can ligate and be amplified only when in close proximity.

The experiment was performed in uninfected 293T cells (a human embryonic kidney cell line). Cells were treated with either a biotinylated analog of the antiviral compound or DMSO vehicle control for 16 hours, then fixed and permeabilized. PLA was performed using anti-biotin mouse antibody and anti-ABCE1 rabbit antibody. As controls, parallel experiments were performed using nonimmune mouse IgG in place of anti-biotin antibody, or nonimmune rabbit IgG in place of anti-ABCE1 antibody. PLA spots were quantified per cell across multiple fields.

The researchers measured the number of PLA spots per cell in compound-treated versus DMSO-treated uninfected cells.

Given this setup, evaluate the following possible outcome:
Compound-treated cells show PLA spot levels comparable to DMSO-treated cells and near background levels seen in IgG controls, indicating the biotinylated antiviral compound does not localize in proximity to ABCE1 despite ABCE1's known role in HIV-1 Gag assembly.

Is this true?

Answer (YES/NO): NO